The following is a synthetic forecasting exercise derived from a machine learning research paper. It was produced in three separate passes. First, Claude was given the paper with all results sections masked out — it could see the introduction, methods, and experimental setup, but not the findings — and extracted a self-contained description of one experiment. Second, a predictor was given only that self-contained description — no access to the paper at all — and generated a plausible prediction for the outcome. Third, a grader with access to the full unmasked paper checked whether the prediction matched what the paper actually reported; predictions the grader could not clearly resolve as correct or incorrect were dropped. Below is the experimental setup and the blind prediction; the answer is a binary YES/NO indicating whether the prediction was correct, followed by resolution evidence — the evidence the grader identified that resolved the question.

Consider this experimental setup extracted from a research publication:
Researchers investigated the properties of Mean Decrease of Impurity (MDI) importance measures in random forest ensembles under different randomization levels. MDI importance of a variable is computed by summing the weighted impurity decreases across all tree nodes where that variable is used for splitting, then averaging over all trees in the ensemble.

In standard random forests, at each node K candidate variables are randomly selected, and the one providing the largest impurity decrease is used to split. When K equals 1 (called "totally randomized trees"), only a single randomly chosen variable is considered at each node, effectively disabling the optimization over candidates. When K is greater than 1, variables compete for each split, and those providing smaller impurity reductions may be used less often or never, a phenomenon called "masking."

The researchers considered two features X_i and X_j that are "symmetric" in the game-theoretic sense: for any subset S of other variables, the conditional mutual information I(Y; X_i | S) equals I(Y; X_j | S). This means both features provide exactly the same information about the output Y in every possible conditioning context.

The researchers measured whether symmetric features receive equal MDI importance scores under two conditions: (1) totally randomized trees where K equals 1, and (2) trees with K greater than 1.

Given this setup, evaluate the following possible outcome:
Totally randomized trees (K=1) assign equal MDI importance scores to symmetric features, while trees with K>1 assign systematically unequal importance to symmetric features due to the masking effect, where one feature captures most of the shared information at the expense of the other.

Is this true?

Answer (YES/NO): YES